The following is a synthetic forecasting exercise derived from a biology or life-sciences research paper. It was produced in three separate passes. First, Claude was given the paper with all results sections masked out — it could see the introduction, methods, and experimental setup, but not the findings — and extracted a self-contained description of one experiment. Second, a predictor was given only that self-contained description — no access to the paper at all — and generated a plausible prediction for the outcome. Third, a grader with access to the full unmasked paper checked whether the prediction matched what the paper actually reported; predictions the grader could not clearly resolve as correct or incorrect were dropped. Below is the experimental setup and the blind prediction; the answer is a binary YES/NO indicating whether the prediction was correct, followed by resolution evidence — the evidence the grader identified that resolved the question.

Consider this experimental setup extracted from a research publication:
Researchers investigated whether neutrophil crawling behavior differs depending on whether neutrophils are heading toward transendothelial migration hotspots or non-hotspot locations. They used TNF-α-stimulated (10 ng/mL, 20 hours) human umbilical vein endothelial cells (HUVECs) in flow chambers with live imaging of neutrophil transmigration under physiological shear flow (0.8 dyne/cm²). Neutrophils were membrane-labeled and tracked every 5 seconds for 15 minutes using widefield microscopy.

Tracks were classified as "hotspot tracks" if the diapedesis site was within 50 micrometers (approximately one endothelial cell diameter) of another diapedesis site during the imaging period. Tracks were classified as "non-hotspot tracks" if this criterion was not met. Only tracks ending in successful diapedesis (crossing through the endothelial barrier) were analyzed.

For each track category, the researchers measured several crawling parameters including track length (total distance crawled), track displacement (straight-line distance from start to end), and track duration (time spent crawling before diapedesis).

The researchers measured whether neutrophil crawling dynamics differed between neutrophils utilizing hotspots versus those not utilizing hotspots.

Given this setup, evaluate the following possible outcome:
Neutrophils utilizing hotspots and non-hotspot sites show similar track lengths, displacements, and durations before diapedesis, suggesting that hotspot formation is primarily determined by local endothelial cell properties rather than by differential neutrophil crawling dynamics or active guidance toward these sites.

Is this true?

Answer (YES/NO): NO